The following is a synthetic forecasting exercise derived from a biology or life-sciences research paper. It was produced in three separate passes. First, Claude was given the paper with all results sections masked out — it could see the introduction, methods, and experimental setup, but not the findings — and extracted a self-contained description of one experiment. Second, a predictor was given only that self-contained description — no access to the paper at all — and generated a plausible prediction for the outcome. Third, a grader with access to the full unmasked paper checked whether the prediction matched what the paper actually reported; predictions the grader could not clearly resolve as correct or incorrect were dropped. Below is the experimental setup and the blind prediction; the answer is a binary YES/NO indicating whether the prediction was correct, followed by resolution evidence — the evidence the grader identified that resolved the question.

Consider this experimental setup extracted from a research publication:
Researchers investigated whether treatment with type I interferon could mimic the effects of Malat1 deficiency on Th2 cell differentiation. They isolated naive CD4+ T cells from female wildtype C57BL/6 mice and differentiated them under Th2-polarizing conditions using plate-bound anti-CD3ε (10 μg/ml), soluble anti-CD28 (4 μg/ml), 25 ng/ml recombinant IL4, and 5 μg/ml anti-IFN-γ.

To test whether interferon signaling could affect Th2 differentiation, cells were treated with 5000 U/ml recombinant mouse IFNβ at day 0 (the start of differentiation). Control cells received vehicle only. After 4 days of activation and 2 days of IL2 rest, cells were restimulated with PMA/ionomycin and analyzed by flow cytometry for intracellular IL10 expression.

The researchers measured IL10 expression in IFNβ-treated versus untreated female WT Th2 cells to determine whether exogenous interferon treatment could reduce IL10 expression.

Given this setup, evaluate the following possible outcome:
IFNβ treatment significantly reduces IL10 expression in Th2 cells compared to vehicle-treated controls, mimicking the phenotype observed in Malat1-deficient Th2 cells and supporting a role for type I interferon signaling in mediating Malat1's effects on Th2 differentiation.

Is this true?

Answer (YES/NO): YES